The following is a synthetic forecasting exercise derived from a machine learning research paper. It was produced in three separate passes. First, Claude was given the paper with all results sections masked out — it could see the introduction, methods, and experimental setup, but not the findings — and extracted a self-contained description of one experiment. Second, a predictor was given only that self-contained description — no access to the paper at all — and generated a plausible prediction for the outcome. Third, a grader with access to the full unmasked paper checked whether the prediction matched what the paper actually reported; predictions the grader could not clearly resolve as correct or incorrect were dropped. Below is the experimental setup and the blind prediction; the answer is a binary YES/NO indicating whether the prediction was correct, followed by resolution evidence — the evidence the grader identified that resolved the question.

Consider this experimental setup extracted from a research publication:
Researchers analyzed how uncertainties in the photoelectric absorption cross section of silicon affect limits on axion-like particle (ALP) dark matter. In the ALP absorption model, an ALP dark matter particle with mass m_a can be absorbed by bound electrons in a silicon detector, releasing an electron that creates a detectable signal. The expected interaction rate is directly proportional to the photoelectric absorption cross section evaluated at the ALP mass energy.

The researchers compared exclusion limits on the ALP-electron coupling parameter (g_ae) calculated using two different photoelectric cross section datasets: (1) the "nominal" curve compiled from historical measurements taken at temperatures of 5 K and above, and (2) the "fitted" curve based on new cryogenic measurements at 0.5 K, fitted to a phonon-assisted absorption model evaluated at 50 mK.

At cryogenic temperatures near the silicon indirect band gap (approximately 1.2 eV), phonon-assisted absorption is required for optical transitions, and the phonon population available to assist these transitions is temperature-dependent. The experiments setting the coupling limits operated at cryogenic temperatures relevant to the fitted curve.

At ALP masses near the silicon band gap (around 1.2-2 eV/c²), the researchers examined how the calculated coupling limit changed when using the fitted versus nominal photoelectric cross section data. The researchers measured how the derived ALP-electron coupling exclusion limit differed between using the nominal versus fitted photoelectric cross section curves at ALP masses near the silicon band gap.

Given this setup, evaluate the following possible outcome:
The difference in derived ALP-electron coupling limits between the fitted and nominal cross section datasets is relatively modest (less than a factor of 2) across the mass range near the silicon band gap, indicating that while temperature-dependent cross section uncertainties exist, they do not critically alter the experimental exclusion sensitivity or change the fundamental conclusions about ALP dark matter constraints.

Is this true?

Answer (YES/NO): NO